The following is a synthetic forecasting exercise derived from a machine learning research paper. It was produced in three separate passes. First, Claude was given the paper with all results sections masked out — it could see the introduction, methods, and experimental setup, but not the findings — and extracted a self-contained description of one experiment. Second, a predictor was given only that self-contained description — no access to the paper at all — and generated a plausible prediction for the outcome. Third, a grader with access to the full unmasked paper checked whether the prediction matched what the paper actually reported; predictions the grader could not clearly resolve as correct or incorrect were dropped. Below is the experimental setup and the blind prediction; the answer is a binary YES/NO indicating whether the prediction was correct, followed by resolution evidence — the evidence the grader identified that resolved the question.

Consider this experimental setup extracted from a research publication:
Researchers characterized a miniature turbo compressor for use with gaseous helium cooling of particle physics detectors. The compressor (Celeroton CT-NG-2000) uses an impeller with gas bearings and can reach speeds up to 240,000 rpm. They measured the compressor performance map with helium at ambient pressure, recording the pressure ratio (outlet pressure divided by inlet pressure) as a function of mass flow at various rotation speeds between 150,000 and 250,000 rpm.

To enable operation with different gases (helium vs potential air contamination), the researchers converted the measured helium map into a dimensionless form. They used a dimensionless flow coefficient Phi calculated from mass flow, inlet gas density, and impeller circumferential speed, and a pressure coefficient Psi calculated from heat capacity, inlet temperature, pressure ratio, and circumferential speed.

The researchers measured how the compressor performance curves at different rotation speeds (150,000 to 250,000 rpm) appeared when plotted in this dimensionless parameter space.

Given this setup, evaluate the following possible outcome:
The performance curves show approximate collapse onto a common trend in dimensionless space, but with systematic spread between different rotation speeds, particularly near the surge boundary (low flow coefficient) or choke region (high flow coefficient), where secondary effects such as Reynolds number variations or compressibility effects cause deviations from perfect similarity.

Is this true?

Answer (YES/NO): NO